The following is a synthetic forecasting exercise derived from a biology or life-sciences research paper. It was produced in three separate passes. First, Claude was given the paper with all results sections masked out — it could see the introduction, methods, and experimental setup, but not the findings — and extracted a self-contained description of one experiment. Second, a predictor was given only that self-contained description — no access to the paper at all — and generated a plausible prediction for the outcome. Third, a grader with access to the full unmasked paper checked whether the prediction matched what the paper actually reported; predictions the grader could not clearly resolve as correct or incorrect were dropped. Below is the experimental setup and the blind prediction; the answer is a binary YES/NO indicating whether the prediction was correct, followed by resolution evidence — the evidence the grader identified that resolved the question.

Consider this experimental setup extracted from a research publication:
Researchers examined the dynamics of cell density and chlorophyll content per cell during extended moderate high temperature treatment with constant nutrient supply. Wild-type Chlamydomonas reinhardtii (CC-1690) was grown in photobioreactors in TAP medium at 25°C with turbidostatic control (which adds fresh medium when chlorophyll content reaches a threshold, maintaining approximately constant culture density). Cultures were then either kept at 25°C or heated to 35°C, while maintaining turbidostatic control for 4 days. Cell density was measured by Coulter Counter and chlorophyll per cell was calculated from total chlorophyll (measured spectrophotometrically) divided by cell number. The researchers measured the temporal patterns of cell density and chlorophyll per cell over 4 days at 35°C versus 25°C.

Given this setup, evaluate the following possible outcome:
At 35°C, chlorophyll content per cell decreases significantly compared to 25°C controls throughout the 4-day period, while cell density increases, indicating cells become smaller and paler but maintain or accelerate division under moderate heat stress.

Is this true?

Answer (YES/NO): NO